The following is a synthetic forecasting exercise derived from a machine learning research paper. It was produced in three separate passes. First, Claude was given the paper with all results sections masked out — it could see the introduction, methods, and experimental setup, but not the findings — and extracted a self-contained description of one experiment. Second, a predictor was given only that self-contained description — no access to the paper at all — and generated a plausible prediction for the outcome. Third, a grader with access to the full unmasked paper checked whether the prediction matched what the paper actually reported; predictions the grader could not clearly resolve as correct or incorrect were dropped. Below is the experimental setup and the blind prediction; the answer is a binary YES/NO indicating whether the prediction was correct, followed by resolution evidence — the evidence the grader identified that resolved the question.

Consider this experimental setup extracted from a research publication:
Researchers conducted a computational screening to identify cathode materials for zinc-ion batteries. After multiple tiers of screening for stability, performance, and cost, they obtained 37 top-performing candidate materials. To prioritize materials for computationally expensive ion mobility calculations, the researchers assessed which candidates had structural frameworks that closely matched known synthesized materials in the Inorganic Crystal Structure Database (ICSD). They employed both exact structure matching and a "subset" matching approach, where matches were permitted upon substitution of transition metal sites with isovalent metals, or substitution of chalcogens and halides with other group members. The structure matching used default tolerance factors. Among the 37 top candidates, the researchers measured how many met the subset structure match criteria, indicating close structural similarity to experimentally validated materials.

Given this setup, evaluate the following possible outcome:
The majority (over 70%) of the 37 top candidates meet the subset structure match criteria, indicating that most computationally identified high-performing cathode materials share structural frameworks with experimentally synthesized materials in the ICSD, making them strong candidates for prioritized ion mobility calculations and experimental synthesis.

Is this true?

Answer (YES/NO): NO